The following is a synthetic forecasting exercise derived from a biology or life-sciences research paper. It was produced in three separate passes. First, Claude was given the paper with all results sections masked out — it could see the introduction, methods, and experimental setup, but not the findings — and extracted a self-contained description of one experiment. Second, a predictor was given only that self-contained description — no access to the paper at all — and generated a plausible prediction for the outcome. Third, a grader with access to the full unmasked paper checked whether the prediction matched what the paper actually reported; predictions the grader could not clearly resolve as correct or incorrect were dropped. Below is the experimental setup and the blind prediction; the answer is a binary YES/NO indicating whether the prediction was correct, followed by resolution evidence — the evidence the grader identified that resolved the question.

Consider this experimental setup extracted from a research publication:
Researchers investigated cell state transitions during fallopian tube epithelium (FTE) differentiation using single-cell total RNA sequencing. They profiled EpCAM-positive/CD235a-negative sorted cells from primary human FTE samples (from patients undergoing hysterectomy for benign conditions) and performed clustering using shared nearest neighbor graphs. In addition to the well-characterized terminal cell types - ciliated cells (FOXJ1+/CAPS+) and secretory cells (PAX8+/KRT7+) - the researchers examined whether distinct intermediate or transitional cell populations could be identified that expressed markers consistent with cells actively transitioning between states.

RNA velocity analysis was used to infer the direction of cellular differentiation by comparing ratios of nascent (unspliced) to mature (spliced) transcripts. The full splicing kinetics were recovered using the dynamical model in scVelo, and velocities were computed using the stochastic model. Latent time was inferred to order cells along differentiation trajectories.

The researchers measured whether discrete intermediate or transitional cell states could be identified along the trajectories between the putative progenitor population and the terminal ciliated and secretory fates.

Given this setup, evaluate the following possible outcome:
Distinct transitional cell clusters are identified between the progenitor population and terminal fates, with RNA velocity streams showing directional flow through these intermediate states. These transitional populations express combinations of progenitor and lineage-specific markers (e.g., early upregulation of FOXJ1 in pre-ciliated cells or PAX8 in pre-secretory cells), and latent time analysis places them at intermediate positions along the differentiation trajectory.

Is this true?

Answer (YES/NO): YES